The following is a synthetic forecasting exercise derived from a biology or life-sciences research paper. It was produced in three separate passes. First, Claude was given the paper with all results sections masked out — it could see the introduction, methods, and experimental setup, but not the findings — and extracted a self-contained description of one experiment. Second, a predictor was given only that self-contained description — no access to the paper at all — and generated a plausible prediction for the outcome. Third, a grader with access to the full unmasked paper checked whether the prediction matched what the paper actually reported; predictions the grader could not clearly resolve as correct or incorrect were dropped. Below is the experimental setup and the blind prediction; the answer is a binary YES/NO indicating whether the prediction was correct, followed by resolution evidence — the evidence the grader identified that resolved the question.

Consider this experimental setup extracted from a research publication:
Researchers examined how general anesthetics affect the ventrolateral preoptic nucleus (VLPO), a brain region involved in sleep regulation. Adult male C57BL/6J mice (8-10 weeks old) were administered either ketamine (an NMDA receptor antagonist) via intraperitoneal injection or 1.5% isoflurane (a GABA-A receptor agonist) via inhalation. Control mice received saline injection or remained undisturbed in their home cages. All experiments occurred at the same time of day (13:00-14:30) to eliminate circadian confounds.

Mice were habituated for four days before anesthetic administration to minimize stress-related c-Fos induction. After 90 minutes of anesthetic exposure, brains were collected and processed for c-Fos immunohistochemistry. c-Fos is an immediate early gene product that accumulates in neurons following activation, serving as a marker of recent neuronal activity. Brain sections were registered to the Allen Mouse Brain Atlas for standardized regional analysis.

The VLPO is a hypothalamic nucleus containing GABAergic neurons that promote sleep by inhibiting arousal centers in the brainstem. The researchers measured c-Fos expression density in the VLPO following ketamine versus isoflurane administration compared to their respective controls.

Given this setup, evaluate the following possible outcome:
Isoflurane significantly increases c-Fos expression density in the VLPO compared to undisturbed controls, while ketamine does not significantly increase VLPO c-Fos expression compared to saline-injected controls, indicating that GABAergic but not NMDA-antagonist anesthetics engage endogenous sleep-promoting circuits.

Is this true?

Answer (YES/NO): YES